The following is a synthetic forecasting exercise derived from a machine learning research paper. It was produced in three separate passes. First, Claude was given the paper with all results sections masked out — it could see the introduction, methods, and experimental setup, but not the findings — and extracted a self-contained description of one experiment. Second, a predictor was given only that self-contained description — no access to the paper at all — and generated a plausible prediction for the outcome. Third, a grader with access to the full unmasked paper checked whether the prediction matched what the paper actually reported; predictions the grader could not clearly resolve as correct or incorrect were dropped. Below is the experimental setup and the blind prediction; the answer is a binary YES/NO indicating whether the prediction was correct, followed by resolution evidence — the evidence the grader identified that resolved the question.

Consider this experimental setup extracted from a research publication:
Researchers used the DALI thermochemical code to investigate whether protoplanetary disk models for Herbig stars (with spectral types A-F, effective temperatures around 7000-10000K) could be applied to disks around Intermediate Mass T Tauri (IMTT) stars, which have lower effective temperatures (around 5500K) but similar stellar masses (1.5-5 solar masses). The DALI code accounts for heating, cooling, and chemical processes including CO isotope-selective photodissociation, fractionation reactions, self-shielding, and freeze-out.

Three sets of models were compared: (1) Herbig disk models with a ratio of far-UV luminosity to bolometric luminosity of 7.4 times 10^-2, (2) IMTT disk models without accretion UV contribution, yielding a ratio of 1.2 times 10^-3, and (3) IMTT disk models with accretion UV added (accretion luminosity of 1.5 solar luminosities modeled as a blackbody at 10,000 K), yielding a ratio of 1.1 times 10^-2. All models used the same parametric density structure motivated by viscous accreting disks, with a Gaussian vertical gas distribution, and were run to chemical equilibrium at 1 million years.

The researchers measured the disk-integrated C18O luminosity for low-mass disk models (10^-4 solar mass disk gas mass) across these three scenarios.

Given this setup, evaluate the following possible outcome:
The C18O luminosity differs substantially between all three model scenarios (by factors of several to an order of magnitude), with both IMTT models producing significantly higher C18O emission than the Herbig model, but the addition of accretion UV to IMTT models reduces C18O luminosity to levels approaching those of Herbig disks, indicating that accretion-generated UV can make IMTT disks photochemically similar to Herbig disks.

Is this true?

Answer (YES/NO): NO